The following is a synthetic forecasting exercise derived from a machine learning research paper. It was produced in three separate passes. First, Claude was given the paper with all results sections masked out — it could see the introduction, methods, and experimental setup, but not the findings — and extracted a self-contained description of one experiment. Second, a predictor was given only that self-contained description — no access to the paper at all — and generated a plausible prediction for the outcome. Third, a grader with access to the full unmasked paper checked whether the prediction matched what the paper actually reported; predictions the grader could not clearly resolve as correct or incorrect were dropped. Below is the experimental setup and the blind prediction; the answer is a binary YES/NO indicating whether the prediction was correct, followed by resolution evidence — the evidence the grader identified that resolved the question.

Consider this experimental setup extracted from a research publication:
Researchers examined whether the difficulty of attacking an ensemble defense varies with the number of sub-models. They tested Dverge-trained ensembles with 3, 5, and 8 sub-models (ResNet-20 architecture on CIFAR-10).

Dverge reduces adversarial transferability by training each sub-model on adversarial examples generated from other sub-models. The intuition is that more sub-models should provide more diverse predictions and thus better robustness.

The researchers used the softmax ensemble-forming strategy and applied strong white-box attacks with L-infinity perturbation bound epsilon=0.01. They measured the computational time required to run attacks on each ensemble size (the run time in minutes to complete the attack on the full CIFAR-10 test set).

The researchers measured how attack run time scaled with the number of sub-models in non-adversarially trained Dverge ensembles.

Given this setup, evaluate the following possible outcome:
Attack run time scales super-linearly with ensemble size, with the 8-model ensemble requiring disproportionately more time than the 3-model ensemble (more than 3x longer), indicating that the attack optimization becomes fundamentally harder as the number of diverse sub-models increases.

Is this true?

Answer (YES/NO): YES